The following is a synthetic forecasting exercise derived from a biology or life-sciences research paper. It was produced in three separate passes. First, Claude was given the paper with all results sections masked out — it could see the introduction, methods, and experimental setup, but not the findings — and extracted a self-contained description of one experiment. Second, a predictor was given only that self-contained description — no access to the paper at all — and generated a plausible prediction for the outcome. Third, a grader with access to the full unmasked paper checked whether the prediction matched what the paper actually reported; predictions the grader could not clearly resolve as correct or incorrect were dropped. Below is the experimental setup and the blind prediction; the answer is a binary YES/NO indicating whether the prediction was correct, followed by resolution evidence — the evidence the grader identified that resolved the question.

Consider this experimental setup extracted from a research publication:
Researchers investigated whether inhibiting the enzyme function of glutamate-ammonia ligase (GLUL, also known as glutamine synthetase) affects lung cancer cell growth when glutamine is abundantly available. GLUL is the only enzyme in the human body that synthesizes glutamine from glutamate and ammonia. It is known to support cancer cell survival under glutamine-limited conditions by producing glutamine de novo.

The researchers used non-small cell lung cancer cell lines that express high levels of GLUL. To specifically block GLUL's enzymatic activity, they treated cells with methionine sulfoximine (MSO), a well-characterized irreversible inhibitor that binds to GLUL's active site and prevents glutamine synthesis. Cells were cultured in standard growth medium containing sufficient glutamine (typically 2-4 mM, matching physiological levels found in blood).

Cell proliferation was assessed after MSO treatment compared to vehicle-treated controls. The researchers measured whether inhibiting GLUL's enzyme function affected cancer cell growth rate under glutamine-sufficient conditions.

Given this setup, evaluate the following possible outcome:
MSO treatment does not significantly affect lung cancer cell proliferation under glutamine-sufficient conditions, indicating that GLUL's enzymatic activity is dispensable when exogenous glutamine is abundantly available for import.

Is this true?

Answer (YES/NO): YES